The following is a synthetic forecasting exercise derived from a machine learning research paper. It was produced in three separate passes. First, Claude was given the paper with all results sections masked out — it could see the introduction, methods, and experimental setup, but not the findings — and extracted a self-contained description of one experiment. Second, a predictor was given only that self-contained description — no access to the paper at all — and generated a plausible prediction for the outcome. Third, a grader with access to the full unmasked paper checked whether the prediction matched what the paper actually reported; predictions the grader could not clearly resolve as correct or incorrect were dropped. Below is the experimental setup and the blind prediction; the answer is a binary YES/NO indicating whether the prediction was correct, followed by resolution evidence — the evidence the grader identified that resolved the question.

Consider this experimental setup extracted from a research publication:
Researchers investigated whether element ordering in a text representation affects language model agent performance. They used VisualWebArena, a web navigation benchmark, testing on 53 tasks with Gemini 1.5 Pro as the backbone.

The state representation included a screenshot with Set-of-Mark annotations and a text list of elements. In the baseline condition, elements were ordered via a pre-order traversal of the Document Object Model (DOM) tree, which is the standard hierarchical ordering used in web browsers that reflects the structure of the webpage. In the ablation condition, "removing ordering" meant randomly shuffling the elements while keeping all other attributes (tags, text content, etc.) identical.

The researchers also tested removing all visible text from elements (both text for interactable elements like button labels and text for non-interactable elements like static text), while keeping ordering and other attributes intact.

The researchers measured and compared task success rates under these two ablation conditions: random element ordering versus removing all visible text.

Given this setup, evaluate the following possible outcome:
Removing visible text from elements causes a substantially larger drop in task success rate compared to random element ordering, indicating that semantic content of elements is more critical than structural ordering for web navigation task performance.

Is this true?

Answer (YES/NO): NO